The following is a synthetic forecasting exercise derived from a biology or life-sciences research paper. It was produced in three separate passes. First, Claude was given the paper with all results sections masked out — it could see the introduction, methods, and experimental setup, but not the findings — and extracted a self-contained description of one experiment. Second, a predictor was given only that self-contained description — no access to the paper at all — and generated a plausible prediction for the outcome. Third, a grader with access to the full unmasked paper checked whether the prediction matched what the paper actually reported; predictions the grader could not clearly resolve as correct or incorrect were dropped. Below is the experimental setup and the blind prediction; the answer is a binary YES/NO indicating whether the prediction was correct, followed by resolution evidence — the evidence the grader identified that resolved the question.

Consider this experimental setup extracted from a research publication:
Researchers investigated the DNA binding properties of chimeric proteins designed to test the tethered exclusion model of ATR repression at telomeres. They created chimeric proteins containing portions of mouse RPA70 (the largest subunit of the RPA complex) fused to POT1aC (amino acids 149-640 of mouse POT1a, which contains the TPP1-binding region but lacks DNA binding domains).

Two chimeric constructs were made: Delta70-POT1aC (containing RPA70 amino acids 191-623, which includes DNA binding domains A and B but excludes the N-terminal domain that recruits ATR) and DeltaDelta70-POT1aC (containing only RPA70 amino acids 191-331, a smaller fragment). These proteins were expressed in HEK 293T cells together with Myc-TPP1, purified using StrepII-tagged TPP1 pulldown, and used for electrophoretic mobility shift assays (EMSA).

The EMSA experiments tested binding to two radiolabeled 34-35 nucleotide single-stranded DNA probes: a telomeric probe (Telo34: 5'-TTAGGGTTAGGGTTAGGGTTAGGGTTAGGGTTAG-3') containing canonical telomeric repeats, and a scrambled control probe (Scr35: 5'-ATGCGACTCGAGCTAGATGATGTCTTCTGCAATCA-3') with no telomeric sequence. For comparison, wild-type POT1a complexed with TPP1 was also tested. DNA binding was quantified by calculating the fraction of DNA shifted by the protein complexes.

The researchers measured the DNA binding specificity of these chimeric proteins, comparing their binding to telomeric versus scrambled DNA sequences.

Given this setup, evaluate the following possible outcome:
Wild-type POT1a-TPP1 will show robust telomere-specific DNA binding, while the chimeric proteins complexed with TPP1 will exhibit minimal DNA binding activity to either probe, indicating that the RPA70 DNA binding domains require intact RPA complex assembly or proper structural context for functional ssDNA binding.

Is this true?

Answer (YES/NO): NO